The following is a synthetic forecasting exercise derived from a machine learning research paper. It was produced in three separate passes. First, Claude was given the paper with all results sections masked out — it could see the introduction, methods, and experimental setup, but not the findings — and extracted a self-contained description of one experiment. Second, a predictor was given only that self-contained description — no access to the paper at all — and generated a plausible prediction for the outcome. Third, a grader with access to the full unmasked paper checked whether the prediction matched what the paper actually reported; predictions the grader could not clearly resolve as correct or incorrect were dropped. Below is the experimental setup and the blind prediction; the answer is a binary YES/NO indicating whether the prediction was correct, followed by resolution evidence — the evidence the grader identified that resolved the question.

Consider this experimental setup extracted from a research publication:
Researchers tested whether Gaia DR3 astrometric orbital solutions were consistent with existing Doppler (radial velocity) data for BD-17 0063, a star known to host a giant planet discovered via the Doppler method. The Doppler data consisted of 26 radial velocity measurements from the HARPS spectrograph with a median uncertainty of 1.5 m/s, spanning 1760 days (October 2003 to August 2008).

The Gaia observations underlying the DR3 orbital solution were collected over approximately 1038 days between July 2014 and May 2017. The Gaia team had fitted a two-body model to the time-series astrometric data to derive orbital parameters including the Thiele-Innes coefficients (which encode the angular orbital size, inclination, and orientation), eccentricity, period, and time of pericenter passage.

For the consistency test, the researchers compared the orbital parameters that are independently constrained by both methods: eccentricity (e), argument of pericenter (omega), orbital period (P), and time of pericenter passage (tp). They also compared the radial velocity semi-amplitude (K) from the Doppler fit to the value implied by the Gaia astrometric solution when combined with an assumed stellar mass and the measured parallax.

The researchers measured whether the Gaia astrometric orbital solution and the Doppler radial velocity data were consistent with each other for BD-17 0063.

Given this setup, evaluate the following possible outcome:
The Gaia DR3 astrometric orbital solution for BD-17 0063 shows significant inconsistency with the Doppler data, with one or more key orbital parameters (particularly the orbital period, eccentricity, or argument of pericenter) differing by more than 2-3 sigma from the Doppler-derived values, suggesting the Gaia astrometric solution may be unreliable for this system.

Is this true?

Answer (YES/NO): NO